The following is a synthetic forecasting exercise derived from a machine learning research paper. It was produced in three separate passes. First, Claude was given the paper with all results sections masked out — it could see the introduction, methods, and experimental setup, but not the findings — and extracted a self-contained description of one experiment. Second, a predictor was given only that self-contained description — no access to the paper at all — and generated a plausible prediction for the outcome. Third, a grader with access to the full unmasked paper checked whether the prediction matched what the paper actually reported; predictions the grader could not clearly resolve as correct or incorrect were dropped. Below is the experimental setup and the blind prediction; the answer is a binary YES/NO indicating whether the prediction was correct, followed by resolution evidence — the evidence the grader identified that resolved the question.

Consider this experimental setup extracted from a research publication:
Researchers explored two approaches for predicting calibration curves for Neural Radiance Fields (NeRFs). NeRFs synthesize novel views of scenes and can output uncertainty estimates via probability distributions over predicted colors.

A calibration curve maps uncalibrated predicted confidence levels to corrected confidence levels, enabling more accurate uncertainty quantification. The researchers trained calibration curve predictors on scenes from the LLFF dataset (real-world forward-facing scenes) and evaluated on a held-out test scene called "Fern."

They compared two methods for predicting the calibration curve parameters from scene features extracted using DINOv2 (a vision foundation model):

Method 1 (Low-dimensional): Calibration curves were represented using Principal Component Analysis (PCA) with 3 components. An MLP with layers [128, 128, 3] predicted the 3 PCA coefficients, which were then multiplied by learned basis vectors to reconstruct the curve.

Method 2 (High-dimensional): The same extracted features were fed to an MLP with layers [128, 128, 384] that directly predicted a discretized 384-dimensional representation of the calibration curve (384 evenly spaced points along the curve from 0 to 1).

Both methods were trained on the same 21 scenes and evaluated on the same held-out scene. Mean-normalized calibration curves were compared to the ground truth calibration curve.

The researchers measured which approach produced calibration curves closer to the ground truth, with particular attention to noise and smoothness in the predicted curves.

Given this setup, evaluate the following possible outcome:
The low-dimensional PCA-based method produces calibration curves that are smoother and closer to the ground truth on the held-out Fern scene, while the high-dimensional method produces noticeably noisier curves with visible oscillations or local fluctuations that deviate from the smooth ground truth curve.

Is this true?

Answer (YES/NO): YES